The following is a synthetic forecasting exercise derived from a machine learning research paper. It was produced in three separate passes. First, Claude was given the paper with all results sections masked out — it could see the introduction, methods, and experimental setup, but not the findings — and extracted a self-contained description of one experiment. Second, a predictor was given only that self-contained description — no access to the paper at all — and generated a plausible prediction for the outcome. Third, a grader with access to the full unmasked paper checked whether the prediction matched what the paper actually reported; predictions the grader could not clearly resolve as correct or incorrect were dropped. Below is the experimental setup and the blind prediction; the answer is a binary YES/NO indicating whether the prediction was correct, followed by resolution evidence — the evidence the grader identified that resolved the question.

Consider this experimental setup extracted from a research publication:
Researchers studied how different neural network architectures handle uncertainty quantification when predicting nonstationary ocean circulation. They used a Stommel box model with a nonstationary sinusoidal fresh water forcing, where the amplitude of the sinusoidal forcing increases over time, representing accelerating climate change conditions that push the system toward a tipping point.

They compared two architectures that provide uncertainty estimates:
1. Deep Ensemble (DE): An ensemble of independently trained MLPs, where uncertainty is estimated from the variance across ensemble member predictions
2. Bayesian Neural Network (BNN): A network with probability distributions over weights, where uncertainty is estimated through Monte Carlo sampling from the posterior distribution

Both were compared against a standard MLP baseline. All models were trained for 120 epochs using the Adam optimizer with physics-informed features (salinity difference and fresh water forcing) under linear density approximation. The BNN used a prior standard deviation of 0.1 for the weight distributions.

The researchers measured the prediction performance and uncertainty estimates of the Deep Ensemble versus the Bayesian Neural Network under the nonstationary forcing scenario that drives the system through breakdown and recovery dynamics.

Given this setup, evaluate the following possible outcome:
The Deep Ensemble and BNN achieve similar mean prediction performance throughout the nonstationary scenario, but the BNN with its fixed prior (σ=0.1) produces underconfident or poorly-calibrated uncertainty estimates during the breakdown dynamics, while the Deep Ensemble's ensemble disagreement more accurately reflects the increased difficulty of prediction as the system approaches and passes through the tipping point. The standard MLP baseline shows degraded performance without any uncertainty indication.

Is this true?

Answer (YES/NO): NO